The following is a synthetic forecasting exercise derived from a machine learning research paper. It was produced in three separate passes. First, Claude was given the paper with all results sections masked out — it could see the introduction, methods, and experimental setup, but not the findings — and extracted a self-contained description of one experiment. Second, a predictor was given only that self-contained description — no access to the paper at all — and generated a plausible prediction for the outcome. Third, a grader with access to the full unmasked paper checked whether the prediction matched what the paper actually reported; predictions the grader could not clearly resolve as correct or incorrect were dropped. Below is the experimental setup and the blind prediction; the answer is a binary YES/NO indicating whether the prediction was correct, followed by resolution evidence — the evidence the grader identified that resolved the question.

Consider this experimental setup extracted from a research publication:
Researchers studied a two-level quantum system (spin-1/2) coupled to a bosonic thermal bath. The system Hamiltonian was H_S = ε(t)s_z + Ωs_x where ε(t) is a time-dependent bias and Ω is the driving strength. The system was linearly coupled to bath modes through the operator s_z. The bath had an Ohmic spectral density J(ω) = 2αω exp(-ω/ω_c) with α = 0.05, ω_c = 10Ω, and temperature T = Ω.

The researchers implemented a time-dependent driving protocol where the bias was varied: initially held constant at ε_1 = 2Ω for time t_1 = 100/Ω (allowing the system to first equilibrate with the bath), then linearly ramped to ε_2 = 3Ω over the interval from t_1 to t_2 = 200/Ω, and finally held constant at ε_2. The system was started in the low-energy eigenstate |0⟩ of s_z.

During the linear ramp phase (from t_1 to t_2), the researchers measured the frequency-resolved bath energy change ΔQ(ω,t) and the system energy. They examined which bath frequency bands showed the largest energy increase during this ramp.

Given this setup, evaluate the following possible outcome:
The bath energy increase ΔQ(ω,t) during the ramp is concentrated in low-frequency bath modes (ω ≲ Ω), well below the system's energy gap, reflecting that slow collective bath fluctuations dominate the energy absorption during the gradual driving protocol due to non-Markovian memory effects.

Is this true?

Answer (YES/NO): NO